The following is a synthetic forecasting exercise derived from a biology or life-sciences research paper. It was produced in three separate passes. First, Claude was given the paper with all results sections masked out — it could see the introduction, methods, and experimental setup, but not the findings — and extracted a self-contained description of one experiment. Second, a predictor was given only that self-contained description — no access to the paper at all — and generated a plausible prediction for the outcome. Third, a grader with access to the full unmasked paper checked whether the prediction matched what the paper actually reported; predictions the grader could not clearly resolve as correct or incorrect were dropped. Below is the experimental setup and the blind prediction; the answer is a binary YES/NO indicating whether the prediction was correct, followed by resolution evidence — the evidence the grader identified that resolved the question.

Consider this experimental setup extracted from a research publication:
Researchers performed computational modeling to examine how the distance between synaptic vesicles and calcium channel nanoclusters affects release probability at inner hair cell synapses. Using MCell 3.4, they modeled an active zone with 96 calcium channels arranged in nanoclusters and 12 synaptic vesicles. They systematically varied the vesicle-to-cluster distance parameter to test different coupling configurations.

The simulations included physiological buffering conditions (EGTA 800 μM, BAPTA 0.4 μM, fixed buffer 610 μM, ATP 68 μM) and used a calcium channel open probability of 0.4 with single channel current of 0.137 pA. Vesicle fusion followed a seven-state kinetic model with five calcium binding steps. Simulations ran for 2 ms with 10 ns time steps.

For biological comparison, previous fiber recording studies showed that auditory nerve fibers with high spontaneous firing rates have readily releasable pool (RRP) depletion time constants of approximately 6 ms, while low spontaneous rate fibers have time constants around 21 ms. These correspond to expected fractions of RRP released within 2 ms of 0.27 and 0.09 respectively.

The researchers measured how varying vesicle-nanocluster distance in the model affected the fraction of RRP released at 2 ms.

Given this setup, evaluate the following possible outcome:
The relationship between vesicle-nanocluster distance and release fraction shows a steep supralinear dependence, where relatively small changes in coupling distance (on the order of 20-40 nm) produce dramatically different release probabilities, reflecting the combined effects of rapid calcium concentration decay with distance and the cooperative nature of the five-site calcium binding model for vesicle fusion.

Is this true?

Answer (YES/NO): NO